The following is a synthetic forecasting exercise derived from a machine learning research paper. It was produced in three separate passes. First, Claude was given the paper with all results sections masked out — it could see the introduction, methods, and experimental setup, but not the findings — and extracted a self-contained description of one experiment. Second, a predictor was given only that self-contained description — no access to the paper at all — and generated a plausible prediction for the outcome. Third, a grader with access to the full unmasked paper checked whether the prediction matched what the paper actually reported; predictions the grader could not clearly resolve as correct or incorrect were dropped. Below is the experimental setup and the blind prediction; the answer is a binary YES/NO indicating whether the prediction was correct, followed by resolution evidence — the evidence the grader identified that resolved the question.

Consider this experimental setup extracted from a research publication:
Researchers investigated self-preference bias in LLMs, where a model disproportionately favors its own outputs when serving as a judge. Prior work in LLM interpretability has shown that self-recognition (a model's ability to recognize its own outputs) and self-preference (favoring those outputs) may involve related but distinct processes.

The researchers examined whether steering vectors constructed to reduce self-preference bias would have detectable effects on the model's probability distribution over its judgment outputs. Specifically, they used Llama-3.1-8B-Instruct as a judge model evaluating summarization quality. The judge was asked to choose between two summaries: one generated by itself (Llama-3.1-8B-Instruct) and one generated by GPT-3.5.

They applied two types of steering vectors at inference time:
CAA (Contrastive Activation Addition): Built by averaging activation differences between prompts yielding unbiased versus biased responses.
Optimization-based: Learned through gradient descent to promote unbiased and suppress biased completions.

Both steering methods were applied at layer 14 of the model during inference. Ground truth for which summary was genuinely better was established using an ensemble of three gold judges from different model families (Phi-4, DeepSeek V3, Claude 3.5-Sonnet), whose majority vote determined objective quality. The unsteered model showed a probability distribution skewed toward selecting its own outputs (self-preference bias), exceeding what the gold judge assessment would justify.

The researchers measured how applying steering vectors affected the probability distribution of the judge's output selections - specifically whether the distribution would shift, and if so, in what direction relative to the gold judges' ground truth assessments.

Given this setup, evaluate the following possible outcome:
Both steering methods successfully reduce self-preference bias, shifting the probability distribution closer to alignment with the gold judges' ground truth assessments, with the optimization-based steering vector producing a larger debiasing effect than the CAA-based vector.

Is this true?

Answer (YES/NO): NO